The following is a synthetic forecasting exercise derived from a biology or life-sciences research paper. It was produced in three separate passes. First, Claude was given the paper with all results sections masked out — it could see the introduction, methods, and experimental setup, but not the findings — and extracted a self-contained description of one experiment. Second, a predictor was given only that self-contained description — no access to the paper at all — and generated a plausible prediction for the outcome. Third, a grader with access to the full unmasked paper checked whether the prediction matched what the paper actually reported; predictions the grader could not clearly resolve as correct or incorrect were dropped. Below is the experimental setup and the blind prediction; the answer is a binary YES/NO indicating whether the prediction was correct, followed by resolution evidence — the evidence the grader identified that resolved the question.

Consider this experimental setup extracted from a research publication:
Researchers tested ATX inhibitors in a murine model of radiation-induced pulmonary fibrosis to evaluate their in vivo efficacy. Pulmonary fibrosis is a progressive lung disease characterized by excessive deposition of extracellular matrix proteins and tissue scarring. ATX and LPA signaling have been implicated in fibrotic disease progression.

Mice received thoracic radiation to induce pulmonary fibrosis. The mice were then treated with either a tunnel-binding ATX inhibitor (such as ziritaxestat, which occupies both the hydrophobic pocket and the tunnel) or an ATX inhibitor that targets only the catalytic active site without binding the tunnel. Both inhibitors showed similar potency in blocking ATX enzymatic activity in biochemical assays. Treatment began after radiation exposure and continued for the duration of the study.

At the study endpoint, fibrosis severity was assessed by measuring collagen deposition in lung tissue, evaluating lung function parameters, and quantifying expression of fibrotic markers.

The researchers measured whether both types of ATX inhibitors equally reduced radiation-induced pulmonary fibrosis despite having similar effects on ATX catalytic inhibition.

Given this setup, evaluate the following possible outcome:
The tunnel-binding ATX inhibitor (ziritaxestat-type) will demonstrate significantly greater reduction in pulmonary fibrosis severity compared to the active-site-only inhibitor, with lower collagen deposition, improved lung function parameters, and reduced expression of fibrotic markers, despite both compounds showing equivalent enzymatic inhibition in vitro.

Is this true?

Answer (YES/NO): NO